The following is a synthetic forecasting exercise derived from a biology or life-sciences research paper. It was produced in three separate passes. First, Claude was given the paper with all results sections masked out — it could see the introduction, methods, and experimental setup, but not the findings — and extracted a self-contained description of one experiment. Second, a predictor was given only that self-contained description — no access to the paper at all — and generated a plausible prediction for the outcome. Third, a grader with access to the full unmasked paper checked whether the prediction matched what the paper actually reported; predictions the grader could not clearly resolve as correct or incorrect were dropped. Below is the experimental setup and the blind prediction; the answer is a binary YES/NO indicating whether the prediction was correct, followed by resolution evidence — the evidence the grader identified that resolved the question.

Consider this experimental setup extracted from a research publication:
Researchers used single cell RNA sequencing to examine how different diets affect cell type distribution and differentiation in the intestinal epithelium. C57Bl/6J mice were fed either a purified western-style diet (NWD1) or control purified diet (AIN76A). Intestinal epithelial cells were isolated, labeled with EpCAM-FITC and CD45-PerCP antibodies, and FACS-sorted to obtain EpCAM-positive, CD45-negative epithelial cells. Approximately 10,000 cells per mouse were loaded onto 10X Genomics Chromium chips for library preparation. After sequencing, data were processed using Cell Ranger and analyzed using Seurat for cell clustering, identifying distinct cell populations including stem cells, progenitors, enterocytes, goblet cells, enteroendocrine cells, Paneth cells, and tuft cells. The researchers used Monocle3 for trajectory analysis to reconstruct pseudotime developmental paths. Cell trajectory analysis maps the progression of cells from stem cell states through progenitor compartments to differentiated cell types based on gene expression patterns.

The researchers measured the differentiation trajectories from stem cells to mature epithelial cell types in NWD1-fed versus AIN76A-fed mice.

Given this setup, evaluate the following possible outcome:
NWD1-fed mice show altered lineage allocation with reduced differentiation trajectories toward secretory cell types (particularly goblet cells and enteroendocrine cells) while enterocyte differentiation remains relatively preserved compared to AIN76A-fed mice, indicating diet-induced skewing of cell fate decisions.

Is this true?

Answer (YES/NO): NO